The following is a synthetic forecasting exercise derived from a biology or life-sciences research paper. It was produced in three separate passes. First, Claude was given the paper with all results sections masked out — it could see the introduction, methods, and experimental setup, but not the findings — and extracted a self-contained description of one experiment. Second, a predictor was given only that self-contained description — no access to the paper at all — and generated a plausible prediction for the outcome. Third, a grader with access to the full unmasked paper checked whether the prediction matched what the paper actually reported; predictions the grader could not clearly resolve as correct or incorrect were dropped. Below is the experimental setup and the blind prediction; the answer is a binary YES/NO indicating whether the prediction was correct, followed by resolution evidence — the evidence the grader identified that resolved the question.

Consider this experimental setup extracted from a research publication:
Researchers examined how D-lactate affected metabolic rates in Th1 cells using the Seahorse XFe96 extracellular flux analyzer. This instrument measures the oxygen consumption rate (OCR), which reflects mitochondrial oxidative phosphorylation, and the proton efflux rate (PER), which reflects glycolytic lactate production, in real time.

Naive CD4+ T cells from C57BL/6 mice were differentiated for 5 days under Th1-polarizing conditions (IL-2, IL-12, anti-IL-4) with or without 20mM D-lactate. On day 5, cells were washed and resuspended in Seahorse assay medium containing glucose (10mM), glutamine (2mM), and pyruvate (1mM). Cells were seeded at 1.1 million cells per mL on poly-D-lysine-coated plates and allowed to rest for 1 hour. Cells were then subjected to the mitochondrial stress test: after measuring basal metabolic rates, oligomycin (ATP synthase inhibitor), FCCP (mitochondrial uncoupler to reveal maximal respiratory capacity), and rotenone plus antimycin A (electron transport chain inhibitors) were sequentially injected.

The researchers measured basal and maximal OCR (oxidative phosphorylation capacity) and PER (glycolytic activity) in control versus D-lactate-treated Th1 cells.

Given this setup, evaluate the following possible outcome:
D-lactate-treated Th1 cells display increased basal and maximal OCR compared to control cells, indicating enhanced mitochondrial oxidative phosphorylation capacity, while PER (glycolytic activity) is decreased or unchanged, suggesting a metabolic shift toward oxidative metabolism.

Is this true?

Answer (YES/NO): NO